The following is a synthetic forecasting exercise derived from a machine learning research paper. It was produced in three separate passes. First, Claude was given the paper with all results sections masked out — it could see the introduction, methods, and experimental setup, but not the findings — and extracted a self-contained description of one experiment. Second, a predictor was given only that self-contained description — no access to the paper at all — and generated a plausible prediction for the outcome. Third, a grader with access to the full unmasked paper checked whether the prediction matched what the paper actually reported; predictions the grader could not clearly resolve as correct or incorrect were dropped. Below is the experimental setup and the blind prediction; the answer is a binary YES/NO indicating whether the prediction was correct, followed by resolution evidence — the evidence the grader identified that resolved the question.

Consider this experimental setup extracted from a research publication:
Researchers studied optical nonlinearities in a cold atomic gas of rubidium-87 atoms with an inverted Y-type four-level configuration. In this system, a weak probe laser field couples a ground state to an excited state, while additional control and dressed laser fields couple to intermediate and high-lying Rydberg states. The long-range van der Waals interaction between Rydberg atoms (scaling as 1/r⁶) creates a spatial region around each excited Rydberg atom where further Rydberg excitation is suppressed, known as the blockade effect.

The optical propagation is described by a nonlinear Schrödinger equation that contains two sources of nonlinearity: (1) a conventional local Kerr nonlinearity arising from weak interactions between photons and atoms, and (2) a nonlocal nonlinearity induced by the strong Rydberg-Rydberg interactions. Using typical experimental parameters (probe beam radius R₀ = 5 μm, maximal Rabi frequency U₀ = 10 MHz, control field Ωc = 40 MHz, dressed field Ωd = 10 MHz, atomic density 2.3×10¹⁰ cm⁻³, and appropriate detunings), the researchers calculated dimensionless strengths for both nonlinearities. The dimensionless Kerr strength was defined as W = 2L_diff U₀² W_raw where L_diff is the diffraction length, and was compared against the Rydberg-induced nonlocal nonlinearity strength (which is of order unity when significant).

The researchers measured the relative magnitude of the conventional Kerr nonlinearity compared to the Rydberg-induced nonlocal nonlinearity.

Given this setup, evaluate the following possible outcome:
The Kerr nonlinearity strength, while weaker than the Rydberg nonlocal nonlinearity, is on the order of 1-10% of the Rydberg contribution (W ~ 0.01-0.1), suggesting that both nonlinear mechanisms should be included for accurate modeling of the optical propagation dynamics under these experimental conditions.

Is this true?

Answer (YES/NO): NO